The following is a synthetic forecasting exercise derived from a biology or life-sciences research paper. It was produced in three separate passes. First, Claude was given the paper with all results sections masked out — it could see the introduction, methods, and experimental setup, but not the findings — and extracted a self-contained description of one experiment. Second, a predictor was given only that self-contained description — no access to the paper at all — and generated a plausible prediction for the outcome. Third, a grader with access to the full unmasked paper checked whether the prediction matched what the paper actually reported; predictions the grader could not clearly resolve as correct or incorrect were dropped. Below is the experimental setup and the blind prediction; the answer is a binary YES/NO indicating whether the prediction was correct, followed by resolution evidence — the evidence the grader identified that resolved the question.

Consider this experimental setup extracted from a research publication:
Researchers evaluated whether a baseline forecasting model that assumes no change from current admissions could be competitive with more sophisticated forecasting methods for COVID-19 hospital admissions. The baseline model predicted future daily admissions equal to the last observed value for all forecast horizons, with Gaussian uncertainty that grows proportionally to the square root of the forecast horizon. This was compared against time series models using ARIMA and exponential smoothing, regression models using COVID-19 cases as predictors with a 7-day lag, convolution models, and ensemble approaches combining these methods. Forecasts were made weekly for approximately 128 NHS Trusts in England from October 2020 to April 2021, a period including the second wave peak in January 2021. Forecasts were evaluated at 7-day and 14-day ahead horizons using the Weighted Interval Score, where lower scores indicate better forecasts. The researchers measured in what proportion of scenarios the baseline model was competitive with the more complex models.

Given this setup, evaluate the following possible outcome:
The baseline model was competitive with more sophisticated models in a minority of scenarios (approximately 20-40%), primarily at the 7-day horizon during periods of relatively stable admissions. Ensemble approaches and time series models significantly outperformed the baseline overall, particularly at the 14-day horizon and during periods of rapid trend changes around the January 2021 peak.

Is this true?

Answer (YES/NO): NO